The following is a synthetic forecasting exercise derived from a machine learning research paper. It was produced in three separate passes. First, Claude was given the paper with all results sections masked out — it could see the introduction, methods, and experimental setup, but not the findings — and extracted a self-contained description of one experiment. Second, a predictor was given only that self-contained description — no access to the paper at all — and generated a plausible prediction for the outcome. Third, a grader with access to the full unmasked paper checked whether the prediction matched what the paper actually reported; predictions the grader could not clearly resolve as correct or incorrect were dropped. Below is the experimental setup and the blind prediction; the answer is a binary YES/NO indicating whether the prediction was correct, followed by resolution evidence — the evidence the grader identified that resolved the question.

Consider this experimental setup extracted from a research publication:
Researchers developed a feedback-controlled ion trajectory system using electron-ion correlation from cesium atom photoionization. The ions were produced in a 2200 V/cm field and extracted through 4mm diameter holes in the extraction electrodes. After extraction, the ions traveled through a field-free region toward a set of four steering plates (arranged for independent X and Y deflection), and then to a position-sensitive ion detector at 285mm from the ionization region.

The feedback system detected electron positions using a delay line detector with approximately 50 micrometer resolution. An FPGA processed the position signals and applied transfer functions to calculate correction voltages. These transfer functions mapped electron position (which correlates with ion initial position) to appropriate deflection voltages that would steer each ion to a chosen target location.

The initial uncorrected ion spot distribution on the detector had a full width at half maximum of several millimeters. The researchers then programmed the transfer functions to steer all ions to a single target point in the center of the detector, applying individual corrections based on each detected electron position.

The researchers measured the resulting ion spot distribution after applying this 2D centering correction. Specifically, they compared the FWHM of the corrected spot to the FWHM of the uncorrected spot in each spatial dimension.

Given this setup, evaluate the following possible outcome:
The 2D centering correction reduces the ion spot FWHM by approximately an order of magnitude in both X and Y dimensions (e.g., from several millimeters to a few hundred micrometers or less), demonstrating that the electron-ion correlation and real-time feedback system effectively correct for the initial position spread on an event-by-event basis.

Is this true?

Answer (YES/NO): NO